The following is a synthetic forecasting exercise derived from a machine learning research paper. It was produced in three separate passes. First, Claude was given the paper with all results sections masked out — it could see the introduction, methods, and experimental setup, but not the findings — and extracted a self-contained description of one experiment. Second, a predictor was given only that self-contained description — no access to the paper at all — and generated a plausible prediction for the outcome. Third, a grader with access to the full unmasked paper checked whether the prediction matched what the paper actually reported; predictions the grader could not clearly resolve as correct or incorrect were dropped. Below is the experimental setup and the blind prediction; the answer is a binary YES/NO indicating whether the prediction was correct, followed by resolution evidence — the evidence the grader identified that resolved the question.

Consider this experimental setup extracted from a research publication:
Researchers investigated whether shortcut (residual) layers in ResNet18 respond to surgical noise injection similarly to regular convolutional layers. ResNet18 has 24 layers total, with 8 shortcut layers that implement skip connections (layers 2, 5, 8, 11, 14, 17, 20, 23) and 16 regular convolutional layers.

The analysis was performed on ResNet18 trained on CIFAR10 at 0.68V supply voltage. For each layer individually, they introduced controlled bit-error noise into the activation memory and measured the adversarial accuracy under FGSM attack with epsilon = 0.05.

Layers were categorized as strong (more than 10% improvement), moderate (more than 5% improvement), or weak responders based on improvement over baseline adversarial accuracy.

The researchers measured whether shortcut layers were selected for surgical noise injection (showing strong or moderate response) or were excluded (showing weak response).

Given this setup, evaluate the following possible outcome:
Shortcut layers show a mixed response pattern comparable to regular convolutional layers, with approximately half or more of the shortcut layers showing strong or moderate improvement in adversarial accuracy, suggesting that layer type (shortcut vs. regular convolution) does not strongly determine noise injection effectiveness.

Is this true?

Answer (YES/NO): NO